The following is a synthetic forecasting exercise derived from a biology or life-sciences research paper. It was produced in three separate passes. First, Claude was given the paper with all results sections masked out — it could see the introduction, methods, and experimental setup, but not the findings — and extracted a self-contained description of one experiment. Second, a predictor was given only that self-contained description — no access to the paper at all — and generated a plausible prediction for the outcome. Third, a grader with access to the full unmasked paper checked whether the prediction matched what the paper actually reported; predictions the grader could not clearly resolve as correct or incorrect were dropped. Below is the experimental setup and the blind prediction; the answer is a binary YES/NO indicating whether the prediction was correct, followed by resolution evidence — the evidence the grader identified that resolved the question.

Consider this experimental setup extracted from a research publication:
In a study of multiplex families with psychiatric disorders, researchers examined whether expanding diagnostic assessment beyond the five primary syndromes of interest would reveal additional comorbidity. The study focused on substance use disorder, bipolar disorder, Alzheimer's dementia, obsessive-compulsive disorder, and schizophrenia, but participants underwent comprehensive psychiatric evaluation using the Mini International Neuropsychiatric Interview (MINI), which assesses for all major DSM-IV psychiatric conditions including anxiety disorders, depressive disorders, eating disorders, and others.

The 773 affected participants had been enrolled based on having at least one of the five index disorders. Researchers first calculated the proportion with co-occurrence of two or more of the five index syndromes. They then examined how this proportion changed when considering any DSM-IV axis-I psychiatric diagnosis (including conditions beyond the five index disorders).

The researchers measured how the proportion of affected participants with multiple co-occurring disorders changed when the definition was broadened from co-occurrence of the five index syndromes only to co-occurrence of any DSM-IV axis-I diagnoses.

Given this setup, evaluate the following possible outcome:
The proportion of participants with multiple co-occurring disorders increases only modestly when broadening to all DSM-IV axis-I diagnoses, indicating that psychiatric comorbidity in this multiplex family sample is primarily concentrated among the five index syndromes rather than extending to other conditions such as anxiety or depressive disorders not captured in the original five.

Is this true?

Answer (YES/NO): NO